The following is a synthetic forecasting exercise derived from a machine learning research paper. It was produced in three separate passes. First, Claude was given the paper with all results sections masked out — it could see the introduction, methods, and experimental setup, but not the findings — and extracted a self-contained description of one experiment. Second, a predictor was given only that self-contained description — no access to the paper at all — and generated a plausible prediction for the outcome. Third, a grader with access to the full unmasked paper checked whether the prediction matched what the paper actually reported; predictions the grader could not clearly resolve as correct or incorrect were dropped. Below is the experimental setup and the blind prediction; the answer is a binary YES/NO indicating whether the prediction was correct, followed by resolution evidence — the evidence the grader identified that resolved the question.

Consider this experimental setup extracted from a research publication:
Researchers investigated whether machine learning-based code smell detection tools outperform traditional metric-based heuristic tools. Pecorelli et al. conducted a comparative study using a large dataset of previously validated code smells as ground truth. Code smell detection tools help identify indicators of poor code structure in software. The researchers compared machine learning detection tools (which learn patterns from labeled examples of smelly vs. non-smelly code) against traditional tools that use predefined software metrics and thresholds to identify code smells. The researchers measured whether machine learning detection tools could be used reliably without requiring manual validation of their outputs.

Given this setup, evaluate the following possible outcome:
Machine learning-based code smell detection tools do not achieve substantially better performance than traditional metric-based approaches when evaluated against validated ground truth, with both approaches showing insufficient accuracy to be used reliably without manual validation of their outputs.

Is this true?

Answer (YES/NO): YES